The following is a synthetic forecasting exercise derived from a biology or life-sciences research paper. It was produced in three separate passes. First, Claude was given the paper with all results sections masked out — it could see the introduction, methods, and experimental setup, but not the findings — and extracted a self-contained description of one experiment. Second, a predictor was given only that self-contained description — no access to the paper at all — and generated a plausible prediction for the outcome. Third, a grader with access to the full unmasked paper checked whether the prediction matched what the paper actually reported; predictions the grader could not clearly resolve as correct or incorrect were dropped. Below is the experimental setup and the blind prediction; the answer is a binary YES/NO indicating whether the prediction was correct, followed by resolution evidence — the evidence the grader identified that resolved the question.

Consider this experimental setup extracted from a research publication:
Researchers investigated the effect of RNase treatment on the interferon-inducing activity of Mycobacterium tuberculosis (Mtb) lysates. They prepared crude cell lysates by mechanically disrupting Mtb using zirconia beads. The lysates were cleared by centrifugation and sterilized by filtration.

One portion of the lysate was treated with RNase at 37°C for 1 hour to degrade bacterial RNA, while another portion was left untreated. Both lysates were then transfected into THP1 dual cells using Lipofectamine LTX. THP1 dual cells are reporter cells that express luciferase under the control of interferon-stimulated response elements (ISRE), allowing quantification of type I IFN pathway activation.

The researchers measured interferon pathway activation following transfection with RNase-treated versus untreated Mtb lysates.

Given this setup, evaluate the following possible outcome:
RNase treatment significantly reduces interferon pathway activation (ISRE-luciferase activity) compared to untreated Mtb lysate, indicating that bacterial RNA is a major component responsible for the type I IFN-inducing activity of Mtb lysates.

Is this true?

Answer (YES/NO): NO